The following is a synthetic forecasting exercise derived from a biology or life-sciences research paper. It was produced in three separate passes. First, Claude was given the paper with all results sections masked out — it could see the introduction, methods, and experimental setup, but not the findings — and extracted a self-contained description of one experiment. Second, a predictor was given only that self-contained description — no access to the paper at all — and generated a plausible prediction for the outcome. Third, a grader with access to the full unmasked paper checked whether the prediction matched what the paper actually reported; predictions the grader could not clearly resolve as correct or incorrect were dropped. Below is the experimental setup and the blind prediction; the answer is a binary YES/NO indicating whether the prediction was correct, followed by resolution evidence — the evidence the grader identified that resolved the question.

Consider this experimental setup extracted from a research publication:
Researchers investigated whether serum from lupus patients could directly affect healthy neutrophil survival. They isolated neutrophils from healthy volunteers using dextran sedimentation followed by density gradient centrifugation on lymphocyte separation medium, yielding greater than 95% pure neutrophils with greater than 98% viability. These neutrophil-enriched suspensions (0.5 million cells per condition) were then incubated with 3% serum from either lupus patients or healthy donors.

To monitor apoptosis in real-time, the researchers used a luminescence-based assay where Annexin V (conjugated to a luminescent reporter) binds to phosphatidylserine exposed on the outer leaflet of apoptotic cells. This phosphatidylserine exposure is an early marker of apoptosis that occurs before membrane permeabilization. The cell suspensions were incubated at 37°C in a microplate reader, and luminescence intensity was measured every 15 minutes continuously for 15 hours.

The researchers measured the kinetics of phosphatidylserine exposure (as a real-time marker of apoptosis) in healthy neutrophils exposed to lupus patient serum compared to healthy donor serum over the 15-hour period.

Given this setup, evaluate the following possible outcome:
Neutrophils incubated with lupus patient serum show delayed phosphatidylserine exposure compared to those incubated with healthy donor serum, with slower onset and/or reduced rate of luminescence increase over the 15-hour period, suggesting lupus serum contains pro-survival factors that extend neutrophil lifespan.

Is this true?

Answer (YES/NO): NO